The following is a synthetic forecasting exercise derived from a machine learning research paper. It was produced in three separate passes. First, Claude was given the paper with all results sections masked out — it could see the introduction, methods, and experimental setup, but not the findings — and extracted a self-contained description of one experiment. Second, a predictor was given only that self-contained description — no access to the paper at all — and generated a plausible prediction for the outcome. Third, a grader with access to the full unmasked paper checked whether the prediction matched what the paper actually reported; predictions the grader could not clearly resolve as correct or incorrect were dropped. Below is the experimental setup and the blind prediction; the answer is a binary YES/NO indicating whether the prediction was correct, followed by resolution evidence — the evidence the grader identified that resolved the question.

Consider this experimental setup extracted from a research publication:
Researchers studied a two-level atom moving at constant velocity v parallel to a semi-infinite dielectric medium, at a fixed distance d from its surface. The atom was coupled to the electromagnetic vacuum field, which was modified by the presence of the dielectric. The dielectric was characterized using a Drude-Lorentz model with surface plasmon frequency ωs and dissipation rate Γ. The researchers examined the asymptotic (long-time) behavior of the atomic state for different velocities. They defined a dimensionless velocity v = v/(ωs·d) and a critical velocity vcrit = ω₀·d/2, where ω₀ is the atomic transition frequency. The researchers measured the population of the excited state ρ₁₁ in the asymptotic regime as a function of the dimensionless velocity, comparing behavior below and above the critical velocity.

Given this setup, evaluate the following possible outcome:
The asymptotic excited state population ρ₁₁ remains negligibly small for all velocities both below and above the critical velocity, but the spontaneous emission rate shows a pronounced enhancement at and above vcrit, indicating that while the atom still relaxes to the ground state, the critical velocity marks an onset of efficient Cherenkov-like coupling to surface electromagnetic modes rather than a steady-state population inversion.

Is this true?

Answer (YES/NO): NO